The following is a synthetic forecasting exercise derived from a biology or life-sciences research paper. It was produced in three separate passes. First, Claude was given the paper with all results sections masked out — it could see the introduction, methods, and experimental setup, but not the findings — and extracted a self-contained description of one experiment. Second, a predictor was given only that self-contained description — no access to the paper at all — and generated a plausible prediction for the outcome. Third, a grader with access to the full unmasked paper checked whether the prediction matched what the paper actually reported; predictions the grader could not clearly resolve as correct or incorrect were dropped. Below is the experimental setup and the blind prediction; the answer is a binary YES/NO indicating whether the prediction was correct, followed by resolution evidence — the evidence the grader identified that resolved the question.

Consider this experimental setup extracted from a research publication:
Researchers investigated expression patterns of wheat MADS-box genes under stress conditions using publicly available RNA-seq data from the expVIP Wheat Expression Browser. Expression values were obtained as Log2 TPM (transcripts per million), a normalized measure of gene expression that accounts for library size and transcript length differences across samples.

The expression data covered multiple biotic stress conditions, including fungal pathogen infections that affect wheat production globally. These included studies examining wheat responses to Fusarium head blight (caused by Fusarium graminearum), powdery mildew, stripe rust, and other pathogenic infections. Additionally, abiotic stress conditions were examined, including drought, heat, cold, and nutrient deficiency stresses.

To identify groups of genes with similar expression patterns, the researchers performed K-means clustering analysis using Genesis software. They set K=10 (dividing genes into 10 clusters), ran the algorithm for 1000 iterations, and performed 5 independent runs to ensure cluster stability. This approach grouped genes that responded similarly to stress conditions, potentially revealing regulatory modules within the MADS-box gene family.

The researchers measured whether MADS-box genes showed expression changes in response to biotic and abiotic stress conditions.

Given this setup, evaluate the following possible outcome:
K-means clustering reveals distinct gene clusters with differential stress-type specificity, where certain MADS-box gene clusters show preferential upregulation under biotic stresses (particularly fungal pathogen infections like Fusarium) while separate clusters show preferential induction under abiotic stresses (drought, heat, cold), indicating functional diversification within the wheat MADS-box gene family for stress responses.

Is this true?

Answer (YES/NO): NO